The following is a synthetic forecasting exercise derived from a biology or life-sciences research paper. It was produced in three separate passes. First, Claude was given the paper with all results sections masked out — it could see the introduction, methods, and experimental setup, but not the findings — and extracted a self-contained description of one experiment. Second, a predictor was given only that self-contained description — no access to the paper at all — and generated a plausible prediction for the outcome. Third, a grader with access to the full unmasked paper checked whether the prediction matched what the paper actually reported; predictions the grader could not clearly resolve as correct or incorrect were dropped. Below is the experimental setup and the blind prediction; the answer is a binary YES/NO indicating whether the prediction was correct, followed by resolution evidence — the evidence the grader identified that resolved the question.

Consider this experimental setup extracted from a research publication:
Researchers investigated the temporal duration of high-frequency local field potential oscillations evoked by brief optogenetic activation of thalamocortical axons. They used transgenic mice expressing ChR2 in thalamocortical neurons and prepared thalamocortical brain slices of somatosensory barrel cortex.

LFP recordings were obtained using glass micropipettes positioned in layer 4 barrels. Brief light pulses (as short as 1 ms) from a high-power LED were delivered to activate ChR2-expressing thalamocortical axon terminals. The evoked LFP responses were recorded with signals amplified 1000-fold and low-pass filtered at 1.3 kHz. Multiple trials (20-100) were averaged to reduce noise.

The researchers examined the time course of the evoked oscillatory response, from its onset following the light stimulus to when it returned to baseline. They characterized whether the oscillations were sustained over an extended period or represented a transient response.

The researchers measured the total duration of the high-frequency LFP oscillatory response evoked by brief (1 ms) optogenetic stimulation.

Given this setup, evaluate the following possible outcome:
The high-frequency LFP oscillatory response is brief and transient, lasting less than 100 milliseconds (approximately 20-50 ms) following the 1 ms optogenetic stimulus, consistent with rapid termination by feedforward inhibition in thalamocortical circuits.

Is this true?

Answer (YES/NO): YES